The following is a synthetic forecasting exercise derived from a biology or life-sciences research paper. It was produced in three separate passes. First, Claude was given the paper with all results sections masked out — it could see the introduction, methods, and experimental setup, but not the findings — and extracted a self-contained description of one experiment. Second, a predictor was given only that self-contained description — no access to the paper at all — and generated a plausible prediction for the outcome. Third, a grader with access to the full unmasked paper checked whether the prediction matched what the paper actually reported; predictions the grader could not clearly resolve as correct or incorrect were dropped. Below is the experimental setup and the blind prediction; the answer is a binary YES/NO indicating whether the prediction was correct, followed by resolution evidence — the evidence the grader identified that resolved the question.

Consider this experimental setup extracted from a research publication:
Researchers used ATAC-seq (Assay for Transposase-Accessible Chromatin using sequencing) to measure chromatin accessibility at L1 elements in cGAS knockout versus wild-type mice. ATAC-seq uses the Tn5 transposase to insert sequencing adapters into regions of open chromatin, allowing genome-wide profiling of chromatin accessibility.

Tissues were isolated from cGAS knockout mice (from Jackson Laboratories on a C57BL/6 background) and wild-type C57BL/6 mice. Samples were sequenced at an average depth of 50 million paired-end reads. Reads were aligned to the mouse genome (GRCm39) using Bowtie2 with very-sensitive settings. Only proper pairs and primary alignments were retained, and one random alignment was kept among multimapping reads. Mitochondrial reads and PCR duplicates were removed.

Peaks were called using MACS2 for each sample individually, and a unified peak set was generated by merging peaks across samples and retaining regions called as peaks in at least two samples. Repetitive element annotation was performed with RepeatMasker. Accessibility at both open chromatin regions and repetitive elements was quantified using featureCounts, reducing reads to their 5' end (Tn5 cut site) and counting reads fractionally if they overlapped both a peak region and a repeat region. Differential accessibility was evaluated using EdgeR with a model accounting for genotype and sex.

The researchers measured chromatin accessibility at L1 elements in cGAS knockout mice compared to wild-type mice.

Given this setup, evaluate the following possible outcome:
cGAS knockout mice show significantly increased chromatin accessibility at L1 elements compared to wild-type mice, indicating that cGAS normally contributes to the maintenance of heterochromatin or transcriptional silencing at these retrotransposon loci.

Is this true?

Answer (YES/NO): YES